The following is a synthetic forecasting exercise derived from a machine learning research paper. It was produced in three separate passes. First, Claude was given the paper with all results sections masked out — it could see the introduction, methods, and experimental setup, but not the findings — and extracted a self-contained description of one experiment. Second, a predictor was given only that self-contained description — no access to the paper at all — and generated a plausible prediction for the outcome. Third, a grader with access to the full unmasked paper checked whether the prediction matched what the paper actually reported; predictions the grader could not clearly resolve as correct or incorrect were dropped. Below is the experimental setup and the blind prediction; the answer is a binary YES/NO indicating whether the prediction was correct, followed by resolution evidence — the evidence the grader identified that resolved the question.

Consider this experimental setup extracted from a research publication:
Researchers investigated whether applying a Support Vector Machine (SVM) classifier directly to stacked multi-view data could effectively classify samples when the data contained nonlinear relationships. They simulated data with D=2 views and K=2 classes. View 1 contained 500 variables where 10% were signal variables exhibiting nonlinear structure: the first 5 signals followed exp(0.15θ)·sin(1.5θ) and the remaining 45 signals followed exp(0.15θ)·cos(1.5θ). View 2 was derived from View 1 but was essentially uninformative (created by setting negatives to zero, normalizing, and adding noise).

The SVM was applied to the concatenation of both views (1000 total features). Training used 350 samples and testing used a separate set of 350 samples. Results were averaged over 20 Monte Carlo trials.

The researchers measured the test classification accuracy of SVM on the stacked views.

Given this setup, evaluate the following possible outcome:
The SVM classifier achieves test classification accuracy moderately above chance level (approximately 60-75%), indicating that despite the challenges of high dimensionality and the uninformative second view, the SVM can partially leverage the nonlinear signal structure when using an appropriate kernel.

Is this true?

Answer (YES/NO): NO